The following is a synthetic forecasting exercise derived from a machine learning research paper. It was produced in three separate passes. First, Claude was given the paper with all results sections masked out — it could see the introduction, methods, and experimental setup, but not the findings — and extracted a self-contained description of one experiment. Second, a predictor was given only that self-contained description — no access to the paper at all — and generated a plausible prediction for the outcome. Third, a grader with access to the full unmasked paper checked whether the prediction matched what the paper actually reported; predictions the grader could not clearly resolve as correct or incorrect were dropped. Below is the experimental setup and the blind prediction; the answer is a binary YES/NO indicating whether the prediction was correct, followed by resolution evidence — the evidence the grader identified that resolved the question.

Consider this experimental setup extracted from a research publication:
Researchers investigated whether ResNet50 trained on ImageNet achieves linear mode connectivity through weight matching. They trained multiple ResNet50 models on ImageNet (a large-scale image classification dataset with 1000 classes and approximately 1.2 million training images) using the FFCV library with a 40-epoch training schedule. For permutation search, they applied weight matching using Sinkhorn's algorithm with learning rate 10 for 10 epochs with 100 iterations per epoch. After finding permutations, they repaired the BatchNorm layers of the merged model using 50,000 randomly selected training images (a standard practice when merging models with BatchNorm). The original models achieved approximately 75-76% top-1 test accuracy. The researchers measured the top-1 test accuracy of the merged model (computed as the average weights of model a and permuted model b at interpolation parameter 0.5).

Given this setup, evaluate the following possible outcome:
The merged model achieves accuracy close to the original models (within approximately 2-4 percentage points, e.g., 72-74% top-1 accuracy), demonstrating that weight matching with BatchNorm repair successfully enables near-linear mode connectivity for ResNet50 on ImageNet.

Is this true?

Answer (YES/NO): NO